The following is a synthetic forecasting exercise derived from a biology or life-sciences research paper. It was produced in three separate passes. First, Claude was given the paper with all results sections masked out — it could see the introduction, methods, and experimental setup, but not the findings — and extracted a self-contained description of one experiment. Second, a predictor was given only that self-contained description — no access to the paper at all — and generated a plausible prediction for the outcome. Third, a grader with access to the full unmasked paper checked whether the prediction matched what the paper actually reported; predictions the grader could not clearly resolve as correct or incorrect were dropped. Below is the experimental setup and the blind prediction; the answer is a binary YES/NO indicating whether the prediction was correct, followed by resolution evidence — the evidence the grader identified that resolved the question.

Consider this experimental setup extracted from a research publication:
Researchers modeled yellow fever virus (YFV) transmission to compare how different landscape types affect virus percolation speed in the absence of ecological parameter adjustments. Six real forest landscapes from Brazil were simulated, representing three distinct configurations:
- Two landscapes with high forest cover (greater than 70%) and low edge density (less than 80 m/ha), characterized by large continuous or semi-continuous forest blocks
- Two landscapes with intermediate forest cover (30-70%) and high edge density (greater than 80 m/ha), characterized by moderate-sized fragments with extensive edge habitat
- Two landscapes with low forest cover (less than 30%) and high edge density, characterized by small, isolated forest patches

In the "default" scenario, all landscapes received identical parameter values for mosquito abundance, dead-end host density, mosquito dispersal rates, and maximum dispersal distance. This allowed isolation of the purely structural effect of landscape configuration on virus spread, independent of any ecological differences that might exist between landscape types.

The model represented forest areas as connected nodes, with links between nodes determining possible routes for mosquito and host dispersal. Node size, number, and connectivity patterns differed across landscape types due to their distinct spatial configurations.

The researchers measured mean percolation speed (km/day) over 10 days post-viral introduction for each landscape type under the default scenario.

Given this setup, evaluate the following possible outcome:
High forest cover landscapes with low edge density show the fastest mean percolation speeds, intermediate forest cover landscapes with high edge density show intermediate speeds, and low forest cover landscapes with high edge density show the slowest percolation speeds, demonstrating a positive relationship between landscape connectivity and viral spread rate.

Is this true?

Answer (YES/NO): YES